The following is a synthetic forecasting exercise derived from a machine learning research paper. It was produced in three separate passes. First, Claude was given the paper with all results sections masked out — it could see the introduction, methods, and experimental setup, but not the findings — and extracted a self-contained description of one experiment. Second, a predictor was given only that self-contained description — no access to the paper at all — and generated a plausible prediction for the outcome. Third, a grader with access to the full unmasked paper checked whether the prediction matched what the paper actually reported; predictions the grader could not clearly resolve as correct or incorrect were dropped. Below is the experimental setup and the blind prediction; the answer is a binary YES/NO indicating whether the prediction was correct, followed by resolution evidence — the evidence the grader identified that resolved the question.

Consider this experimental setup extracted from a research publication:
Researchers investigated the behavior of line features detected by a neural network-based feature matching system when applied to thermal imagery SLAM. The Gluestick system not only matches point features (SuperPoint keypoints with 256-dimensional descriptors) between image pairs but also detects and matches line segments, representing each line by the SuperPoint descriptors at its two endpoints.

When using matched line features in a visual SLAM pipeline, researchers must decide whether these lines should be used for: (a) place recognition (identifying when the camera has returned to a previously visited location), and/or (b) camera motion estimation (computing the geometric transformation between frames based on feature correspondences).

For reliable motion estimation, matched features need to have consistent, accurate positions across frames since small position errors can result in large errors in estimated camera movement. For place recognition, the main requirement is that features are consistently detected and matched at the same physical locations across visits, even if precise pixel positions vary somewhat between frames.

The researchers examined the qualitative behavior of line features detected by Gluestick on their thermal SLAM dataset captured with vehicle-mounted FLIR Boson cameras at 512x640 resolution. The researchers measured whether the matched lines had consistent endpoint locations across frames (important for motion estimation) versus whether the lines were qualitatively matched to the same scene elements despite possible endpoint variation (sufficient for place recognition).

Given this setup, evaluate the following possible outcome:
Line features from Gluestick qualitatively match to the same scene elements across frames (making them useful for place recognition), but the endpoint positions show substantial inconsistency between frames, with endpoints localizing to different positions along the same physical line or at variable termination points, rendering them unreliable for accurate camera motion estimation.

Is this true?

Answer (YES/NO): YES